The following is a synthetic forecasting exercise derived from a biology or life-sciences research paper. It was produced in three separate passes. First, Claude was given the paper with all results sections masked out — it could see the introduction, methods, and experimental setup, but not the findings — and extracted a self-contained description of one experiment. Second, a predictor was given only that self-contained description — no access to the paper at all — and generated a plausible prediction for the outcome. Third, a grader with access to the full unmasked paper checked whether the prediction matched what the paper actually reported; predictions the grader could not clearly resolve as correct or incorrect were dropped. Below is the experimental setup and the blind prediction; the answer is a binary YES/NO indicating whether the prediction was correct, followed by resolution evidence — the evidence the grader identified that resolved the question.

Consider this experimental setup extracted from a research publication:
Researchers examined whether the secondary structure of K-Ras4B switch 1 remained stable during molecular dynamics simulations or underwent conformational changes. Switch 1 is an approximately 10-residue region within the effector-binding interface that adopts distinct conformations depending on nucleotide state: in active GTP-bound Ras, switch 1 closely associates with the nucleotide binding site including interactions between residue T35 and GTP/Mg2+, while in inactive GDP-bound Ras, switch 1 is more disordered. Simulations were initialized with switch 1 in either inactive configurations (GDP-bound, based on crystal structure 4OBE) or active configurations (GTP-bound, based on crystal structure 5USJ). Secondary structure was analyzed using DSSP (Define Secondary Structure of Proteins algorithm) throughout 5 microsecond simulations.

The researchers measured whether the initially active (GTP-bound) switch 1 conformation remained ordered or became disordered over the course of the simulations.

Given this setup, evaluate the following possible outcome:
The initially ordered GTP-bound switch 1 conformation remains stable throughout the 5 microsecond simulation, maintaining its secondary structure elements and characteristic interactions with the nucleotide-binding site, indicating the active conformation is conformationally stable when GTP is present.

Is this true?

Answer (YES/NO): NO